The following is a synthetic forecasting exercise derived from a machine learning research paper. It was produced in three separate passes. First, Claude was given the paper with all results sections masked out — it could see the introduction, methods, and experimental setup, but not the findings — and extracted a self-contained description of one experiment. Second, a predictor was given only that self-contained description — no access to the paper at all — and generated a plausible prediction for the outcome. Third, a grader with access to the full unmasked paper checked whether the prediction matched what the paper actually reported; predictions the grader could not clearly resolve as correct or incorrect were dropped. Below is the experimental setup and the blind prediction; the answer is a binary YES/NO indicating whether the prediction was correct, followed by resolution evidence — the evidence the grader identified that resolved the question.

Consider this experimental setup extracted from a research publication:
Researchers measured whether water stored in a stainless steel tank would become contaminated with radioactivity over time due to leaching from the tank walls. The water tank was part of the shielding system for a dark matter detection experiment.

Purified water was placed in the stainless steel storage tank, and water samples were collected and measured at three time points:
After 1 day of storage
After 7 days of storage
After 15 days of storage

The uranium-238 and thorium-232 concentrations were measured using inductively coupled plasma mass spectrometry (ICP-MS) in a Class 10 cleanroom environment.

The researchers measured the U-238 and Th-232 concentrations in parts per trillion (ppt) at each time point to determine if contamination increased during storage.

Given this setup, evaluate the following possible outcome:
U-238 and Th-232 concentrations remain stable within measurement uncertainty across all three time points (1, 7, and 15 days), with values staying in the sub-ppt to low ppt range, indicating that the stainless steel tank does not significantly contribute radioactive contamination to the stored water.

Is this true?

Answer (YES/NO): YES